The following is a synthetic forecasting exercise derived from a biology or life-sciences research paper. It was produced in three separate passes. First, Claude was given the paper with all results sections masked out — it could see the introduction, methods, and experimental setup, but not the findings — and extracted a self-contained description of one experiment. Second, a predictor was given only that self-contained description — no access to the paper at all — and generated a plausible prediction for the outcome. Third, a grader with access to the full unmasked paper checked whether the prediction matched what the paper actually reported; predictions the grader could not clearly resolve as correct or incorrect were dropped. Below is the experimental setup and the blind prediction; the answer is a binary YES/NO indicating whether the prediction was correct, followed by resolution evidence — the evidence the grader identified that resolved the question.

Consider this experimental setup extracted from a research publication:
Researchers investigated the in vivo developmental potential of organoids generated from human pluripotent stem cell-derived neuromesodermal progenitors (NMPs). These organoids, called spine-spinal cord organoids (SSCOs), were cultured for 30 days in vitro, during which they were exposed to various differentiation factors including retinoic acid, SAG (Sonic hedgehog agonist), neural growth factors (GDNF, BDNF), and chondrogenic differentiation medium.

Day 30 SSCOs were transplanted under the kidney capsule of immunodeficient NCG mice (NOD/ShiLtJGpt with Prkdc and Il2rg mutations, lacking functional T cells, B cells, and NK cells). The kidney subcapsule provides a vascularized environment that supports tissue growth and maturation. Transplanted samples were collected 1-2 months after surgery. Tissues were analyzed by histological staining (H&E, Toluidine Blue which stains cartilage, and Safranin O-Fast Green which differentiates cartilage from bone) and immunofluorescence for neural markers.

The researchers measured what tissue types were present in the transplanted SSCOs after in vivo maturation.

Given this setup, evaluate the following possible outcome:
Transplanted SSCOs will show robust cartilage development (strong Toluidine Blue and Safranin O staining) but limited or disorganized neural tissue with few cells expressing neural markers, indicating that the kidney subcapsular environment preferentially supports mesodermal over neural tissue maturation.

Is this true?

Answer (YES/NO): NO